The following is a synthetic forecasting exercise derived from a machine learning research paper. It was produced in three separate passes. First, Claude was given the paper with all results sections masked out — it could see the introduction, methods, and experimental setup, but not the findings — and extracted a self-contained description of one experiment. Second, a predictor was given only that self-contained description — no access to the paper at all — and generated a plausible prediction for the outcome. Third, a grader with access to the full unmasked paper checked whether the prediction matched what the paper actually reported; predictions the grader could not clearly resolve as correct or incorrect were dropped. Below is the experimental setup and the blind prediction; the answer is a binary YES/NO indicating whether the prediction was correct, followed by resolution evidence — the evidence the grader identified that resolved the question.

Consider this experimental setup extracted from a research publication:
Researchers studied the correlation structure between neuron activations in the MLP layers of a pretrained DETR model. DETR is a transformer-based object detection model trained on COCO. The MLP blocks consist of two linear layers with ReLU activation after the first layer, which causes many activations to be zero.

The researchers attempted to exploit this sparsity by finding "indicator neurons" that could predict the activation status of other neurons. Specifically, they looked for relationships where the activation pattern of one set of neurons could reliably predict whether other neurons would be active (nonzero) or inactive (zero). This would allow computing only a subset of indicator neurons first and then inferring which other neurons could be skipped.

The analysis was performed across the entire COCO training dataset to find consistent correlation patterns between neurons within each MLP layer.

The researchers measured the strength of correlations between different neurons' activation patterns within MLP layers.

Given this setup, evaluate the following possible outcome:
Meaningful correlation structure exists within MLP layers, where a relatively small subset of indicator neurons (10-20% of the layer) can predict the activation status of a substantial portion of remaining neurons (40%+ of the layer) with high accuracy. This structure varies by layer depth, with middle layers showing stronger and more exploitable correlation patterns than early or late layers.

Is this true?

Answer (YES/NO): NO